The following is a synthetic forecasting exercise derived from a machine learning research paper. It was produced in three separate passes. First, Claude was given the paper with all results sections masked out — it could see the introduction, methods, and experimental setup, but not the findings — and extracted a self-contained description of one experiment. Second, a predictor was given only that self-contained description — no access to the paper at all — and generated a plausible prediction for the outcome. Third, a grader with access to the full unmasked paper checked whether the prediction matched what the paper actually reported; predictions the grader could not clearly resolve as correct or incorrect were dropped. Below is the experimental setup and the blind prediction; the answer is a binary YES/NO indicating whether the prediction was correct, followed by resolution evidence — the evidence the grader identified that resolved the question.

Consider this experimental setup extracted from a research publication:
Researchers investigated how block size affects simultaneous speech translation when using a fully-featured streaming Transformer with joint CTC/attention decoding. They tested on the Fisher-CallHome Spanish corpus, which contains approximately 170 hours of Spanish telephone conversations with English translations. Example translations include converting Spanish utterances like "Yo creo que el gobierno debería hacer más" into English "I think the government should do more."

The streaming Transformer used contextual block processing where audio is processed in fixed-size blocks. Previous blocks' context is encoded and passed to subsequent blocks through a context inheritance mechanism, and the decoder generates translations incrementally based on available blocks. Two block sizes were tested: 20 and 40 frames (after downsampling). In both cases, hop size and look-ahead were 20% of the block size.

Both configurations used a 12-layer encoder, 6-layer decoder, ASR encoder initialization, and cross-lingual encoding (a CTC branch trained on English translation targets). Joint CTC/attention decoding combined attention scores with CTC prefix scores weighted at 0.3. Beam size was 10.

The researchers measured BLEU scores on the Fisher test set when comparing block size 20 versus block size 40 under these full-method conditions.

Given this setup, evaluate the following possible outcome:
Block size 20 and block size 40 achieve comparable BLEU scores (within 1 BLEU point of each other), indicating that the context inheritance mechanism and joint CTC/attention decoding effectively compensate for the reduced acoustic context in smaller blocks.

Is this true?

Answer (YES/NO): YES